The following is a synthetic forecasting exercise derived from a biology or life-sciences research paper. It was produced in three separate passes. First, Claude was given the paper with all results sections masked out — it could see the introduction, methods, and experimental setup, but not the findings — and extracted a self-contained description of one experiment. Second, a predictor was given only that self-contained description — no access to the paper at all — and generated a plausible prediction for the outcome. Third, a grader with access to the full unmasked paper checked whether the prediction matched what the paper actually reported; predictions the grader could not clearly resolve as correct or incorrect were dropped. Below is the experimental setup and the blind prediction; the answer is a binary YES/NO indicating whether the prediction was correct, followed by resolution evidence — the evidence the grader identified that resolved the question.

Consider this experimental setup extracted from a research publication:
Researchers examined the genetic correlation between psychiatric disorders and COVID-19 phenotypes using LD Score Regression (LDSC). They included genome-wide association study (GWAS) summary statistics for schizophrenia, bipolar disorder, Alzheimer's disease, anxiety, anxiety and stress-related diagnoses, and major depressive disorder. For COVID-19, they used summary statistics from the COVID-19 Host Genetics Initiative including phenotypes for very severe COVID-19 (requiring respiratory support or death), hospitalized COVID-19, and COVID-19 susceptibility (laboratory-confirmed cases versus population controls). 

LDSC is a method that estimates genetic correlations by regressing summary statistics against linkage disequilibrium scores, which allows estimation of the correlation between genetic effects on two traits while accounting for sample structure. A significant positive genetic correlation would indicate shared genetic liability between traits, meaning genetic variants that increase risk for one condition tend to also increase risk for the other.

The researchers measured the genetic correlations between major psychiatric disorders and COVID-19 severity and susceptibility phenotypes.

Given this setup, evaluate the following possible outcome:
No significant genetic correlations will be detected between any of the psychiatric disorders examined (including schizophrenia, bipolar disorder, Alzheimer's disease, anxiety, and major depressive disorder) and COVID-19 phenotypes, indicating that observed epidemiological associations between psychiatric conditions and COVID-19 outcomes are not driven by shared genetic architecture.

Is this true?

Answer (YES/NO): YES